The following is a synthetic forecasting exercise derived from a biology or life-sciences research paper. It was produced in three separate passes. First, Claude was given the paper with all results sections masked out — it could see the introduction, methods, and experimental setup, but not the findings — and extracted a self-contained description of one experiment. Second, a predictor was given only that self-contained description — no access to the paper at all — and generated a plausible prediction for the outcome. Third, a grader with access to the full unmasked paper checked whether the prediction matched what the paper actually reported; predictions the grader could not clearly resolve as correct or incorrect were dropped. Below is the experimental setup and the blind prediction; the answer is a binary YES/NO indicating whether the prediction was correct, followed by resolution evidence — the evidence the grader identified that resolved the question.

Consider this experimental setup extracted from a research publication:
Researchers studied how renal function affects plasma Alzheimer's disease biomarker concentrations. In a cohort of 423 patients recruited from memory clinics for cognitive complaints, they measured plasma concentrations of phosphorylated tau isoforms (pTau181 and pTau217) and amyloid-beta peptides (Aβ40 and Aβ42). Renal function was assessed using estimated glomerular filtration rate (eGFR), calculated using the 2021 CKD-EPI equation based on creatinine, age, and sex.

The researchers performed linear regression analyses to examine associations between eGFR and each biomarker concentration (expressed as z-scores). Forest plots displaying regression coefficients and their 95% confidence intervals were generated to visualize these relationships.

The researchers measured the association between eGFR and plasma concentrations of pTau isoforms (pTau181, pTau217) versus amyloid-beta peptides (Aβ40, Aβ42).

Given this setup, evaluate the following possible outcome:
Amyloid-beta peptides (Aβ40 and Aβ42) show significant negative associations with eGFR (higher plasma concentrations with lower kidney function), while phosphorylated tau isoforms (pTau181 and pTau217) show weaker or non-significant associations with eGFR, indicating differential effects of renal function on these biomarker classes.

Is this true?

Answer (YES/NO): NO